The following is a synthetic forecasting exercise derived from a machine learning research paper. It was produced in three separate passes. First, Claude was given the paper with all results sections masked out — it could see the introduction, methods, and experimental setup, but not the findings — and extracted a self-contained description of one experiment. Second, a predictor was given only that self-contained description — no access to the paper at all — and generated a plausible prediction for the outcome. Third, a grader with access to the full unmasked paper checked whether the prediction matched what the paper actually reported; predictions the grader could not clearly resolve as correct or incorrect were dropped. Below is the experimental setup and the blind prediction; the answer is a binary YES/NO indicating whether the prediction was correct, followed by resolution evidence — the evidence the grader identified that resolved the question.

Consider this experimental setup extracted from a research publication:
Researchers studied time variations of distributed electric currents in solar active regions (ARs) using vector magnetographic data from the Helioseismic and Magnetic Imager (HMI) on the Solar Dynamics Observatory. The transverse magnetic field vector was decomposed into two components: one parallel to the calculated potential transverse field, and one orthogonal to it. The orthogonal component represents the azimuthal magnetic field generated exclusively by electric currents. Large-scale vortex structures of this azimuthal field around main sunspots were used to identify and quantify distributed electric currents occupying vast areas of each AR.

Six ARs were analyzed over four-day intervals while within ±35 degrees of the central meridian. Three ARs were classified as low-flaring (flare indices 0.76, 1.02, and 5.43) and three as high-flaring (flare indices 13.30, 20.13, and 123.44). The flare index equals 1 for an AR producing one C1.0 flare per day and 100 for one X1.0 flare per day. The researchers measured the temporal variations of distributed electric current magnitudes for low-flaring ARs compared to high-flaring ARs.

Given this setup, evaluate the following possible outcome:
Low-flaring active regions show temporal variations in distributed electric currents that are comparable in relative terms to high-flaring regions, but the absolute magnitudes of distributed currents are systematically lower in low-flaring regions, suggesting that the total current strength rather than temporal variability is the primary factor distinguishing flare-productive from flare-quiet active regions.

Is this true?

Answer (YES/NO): NO